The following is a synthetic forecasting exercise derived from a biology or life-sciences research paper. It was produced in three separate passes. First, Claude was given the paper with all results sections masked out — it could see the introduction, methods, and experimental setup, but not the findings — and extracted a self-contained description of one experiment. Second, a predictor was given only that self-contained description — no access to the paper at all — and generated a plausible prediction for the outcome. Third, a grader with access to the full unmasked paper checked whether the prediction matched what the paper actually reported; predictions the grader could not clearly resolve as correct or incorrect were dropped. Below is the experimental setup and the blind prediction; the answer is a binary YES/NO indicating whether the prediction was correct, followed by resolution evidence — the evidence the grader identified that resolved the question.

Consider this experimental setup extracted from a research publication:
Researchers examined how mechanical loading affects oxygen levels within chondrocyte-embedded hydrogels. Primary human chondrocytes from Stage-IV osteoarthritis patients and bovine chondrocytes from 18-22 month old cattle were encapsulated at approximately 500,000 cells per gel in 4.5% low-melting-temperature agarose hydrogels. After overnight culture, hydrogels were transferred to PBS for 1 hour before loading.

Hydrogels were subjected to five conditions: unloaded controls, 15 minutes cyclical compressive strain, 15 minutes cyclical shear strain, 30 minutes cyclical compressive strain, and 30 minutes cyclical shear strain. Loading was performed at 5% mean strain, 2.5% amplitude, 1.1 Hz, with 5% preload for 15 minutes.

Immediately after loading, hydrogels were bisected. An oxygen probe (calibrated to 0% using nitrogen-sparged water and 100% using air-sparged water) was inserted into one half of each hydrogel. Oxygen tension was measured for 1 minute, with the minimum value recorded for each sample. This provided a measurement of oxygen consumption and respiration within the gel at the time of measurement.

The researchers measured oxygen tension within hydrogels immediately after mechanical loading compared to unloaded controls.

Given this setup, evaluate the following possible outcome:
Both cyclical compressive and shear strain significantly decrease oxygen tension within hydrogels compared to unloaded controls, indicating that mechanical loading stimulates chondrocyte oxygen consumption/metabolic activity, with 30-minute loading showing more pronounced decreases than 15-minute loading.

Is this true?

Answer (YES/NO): NO